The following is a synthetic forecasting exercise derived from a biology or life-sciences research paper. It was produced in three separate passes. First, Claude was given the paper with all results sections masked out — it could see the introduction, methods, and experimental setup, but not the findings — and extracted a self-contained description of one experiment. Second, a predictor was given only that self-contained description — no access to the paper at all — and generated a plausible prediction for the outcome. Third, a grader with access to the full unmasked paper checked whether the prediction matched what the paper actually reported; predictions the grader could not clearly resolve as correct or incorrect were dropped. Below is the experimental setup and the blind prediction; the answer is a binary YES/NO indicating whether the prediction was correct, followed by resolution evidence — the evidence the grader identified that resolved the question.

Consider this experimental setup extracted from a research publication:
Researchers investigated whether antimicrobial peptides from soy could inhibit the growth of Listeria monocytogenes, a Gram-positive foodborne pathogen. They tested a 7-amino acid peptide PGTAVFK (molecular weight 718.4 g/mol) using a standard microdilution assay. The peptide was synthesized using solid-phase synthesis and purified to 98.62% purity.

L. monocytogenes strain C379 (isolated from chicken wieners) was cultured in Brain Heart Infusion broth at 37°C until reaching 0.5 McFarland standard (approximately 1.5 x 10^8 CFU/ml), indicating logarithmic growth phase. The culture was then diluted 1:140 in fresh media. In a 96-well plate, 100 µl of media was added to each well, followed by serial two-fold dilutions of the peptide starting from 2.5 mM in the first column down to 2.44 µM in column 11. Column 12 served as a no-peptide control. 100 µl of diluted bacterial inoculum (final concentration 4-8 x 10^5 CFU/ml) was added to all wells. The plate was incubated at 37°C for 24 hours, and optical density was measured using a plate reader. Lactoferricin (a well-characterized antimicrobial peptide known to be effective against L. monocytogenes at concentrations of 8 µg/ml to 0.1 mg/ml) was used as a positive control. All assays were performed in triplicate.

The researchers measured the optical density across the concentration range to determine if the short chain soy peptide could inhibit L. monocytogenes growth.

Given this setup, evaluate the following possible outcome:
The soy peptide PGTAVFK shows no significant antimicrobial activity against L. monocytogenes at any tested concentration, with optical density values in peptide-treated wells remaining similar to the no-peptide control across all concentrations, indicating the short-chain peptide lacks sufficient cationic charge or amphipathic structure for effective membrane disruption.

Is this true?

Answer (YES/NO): NO